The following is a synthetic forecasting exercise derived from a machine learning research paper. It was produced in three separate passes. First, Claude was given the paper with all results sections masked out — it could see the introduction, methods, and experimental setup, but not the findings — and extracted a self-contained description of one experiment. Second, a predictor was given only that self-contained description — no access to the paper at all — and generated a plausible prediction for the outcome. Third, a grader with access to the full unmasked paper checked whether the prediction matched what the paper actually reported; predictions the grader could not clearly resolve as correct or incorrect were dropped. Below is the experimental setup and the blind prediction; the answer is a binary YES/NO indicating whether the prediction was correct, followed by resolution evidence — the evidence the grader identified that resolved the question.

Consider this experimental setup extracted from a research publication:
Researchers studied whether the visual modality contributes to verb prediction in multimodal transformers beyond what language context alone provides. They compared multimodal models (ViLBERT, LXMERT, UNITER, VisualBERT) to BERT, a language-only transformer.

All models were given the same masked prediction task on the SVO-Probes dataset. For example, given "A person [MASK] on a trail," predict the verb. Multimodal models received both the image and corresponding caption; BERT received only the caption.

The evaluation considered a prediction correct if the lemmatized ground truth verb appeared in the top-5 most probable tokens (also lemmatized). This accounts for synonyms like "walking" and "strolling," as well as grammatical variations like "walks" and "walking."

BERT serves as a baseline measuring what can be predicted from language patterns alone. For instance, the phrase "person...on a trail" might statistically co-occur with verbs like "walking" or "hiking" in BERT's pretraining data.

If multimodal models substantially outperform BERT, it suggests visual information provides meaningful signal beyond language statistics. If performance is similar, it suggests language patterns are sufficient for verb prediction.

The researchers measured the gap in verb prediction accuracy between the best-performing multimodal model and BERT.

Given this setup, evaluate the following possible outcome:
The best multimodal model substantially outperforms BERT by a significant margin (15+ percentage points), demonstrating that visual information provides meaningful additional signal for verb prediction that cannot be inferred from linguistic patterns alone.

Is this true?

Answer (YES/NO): YES